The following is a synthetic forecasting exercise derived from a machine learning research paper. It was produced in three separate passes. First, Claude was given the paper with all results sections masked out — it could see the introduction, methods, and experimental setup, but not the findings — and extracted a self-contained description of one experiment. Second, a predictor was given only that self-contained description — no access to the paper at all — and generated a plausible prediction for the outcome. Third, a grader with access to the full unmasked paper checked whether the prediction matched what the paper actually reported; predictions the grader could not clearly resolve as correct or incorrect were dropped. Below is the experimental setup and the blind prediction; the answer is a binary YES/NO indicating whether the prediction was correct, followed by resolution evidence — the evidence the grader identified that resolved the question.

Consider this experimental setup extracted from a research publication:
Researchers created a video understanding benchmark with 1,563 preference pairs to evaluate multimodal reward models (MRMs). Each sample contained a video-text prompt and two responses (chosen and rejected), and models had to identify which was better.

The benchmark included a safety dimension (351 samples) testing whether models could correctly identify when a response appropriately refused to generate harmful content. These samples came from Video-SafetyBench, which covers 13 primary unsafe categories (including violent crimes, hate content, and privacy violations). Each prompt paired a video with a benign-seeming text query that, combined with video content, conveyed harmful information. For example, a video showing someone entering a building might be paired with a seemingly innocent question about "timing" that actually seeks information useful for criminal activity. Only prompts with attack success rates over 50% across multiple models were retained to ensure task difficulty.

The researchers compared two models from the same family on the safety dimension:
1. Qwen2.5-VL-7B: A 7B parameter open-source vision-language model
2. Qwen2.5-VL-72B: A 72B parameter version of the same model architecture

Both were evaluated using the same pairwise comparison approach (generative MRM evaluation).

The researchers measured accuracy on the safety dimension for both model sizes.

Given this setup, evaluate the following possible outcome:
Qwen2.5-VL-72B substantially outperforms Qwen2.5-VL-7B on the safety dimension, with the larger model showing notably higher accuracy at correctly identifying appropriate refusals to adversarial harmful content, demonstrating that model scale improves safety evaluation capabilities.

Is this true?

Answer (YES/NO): NO